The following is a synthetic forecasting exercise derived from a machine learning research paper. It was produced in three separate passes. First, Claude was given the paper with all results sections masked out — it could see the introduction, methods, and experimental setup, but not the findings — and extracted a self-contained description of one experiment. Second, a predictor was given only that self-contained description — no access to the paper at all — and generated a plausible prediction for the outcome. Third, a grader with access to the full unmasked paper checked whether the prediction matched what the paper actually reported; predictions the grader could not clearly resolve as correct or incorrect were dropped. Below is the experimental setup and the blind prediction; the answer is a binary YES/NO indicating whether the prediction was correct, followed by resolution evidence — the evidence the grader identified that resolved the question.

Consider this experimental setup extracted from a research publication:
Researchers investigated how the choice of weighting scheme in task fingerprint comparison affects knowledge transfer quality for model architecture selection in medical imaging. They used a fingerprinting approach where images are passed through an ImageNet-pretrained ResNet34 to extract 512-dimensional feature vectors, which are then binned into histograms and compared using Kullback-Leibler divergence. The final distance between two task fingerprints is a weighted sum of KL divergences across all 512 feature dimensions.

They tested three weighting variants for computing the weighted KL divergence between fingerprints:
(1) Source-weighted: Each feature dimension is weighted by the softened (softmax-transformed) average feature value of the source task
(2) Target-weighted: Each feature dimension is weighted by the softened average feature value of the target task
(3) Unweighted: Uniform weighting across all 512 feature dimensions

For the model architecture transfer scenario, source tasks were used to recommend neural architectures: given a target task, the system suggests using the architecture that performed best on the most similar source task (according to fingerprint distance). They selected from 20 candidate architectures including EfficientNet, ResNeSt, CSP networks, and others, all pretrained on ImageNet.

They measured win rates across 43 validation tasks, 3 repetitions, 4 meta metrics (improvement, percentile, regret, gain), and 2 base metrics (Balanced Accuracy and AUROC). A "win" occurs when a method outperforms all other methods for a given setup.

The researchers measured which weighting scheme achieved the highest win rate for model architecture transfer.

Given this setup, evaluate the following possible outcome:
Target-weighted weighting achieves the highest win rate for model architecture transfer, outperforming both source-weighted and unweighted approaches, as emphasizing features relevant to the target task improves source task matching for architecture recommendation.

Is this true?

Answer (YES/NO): NO